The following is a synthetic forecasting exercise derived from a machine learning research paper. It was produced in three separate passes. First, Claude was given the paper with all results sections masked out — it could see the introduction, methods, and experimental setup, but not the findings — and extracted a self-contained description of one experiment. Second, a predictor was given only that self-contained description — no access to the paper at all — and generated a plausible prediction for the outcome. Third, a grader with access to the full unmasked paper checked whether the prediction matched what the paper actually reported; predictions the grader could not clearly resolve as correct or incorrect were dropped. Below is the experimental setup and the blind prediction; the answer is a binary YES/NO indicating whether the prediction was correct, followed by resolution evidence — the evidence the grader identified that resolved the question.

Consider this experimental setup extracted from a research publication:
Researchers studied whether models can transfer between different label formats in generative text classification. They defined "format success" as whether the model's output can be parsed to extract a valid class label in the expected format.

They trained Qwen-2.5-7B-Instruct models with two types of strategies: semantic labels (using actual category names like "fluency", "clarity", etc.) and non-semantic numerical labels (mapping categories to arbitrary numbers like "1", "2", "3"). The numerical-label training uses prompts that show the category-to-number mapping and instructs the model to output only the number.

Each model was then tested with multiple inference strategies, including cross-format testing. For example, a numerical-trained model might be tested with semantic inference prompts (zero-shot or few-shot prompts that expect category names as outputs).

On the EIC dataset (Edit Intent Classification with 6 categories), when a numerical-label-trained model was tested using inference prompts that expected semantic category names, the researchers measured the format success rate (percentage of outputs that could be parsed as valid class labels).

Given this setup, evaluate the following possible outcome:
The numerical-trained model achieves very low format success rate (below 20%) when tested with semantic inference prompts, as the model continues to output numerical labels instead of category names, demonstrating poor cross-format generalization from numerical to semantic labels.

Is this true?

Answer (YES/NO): NO